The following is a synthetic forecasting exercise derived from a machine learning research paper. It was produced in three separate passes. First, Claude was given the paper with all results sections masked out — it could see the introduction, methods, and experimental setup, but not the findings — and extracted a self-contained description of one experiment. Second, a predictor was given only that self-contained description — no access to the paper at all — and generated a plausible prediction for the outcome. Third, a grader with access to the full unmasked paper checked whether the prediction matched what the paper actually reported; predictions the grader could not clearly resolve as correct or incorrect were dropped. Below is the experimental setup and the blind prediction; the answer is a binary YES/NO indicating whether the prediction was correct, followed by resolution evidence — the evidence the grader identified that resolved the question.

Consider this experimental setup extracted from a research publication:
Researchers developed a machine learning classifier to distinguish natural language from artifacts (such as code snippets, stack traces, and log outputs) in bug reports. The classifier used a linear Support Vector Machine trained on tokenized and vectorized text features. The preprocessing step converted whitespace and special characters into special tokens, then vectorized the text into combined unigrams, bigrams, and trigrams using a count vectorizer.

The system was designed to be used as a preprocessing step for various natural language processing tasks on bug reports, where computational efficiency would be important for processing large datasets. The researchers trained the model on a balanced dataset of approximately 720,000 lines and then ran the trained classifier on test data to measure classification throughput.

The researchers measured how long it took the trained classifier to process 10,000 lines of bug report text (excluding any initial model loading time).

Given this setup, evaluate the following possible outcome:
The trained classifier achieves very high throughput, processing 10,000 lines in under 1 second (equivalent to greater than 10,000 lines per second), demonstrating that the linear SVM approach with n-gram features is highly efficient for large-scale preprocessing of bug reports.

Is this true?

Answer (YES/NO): YES